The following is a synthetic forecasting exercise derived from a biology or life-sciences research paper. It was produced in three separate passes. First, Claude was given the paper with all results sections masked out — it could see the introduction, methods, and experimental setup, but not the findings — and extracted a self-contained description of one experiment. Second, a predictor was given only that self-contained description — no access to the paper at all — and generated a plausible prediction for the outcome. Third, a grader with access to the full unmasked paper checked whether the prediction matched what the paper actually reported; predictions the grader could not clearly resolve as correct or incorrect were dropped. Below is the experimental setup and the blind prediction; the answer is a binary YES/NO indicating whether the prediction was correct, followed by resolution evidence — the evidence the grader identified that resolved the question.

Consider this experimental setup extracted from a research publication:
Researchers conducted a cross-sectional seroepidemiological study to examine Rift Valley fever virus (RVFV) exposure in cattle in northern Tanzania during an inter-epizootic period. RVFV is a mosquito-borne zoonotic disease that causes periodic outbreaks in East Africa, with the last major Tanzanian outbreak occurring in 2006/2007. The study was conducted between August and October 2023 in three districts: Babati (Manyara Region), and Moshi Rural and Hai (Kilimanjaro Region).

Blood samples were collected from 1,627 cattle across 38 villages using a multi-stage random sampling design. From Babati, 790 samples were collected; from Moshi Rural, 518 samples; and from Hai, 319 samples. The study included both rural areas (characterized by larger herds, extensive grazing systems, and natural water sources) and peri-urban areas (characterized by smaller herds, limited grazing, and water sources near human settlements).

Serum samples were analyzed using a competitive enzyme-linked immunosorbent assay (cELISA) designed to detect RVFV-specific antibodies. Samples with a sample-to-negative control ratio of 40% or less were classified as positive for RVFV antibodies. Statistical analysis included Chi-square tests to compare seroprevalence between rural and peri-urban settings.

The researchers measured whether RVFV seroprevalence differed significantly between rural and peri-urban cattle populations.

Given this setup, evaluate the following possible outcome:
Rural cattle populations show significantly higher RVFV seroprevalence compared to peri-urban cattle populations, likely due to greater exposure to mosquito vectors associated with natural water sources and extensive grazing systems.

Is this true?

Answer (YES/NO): NO